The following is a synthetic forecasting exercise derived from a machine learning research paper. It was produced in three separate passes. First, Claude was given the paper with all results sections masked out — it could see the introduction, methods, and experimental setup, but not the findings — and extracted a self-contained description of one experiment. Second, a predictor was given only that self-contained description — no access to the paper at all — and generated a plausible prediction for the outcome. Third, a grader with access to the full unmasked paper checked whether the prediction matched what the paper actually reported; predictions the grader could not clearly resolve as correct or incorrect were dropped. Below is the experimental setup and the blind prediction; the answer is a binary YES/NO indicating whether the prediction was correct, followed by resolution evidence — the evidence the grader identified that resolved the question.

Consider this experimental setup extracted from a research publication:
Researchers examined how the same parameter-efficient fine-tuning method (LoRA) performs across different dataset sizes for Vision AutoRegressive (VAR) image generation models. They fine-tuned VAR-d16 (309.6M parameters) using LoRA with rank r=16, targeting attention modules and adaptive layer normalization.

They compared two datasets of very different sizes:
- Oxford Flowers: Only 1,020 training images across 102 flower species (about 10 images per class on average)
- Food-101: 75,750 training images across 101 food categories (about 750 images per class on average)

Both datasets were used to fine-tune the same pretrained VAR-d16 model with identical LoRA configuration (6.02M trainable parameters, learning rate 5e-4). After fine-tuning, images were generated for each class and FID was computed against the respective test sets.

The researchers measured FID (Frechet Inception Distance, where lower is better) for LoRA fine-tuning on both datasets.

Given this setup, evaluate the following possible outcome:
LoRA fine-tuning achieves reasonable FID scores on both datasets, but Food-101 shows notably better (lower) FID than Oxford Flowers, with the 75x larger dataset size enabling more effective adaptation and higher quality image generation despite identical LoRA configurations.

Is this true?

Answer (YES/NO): YES